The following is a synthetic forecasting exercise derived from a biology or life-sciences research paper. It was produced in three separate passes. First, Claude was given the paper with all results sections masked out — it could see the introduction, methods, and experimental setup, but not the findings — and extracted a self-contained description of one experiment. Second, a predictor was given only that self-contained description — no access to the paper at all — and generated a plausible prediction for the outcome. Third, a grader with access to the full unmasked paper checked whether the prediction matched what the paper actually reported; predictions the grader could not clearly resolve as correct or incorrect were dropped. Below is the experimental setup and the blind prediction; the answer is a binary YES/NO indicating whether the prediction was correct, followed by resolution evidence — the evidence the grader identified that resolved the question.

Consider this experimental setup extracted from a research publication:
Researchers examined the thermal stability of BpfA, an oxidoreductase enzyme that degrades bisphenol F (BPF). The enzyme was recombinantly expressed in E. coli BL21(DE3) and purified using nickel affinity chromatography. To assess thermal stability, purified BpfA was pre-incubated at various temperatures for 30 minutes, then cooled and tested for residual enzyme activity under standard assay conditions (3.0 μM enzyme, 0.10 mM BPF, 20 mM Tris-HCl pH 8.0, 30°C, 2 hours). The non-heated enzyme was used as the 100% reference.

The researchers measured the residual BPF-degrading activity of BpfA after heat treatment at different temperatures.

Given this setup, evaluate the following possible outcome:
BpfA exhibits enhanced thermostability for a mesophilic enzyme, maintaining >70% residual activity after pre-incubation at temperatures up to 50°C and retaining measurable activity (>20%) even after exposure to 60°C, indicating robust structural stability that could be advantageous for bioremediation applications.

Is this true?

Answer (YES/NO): NO